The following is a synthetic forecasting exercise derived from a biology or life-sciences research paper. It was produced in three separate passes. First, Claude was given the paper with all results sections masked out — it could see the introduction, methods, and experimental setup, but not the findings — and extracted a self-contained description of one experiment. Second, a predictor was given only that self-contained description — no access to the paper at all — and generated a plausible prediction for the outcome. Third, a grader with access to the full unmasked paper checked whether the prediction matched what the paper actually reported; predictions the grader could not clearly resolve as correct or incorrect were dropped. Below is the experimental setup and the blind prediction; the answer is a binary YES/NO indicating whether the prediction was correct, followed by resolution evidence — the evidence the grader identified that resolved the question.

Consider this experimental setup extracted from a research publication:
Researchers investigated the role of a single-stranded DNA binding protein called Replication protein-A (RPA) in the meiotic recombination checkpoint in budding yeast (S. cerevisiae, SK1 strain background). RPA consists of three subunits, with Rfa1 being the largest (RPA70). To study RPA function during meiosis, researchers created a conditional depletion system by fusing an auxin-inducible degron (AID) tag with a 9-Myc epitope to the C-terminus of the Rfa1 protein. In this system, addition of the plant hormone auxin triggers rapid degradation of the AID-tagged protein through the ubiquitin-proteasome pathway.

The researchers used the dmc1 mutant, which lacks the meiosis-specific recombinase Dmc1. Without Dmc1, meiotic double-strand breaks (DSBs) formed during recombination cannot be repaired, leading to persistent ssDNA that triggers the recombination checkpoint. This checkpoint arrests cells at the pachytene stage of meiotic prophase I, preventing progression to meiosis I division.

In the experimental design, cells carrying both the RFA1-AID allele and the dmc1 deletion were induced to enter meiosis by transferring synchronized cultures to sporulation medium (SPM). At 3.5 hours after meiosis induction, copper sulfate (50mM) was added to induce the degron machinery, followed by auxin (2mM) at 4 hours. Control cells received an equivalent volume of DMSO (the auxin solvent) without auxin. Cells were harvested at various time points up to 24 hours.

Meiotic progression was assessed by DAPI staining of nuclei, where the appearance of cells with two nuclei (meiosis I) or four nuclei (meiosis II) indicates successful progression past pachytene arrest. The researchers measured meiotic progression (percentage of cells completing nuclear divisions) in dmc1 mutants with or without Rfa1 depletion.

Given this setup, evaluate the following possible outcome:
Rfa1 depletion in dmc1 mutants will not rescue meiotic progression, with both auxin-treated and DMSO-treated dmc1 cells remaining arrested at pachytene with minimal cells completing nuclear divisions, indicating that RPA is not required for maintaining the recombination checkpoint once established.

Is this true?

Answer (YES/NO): NO